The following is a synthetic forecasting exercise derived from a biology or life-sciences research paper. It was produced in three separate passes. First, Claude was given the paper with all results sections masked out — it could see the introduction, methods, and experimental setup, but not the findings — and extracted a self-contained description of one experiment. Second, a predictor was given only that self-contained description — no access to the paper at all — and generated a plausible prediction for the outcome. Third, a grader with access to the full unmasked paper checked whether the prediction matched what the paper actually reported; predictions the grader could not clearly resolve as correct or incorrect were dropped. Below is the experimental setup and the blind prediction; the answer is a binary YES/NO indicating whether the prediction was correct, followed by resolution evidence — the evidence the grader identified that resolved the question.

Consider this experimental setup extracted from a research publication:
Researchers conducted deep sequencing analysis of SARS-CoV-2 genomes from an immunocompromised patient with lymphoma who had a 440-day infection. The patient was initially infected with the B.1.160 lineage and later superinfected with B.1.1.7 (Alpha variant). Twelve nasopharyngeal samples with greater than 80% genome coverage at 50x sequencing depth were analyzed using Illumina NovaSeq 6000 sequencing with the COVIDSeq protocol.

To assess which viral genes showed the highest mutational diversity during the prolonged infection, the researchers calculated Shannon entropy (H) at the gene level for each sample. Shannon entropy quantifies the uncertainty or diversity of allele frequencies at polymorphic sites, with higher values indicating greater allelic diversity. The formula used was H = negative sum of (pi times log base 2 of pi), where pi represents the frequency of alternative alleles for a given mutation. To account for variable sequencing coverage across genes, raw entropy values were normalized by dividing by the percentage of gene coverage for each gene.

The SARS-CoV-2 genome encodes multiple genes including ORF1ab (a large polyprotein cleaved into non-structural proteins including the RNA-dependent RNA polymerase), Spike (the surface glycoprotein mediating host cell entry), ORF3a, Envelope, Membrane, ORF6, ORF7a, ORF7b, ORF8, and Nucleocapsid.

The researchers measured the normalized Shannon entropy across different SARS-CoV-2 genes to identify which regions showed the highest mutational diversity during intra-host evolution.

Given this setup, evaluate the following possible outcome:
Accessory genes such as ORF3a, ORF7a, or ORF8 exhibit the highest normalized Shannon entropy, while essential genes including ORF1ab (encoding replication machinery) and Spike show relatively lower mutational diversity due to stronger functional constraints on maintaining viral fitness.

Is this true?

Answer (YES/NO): NO